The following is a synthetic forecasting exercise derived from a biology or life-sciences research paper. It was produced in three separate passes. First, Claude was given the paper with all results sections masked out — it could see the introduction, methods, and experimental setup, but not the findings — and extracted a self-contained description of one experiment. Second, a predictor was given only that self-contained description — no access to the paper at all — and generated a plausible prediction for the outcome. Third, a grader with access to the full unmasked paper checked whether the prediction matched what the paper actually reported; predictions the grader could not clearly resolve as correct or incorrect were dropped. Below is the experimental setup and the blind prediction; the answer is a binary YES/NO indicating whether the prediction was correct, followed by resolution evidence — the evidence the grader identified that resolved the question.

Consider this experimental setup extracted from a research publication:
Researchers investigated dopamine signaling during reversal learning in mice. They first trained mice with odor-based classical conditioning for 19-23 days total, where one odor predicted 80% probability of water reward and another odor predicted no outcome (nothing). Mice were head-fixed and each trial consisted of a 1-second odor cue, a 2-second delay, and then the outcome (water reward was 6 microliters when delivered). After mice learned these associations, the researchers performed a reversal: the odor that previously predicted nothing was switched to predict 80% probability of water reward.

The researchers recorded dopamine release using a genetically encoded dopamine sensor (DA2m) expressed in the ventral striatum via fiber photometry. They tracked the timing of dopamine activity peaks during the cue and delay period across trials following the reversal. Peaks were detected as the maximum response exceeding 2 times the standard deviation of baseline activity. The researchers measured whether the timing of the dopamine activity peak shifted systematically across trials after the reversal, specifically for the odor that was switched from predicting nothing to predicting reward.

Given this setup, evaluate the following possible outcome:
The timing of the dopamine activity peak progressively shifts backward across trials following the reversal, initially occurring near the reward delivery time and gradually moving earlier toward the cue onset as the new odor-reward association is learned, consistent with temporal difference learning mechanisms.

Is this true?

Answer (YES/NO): YES